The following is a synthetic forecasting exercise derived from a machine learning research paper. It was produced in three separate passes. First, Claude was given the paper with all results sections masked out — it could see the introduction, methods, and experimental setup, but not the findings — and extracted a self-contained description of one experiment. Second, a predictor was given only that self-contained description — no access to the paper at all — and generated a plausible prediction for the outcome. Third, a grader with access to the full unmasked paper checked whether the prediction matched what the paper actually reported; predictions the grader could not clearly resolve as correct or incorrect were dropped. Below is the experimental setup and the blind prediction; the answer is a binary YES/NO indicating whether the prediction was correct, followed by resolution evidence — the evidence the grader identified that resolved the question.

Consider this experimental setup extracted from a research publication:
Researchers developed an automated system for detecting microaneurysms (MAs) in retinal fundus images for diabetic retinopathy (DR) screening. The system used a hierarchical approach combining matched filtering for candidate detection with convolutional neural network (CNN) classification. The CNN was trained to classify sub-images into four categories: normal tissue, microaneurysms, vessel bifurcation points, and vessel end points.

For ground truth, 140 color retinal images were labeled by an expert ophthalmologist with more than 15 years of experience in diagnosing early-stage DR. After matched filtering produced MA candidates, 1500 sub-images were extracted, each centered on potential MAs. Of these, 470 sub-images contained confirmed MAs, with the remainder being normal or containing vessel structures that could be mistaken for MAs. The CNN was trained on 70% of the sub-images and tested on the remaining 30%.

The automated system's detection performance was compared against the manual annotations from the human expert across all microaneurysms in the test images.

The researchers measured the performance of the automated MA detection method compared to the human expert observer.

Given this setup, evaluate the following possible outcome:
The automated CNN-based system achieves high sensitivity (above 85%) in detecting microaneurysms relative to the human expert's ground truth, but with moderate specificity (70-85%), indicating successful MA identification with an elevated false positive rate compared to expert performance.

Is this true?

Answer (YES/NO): YES